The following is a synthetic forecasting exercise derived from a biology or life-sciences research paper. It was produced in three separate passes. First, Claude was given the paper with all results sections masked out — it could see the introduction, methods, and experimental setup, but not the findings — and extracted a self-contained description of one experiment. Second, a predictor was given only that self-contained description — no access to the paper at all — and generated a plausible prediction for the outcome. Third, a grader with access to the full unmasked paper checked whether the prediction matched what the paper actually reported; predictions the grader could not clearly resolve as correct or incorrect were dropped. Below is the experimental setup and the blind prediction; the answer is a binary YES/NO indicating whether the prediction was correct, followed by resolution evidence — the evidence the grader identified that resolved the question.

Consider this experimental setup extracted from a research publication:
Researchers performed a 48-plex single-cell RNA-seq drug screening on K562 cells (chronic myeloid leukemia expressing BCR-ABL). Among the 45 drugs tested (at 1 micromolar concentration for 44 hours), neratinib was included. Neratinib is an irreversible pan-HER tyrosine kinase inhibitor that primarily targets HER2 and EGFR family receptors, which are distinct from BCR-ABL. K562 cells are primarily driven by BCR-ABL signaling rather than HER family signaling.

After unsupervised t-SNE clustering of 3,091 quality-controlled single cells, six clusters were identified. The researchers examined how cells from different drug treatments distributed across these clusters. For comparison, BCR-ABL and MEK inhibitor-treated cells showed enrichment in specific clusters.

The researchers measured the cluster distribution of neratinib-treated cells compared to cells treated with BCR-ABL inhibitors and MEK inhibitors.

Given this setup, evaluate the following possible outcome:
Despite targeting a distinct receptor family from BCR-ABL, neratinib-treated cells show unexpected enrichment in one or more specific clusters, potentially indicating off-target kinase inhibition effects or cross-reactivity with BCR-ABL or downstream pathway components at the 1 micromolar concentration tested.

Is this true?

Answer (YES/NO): YES